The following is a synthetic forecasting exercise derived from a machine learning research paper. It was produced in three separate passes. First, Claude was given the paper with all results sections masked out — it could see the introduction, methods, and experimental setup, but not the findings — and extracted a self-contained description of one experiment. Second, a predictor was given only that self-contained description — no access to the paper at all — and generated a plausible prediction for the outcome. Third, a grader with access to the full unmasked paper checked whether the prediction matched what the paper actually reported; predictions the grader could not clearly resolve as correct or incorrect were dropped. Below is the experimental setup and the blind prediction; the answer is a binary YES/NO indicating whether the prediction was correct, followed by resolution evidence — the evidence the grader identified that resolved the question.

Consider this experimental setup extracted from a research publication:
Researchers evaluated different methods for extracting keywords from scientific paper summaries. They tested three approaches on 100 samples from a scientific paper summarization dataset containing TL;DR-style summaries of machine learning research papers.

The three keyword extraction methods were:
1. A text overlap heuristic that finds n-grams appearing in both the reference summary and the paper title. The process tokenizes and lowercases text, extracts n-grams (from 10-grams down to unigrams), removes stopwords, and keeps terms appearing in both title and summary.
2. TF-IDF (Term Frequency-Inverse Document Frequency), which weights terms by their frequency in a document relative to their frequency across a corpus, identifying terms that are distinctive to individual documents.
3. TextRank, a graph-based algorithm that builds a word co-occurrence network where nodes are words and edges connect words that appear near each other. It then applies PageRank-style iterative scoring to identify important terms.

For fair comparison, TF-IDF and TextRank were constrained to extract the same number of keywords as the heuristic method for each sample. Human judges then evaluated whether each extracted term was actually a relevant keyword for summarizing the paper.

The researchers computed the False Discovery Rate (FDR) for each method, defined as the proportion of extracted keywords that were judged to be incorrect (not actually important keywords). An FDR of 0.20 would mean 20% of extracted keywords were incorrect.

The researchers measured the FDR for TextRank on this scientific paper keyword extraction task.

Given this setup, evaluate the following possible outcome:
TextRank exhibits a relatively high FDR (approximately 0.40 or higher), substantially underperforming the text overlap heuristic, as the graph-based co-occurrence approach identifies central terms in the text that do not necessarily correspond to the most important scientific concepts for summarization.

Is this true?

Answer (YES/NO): NO